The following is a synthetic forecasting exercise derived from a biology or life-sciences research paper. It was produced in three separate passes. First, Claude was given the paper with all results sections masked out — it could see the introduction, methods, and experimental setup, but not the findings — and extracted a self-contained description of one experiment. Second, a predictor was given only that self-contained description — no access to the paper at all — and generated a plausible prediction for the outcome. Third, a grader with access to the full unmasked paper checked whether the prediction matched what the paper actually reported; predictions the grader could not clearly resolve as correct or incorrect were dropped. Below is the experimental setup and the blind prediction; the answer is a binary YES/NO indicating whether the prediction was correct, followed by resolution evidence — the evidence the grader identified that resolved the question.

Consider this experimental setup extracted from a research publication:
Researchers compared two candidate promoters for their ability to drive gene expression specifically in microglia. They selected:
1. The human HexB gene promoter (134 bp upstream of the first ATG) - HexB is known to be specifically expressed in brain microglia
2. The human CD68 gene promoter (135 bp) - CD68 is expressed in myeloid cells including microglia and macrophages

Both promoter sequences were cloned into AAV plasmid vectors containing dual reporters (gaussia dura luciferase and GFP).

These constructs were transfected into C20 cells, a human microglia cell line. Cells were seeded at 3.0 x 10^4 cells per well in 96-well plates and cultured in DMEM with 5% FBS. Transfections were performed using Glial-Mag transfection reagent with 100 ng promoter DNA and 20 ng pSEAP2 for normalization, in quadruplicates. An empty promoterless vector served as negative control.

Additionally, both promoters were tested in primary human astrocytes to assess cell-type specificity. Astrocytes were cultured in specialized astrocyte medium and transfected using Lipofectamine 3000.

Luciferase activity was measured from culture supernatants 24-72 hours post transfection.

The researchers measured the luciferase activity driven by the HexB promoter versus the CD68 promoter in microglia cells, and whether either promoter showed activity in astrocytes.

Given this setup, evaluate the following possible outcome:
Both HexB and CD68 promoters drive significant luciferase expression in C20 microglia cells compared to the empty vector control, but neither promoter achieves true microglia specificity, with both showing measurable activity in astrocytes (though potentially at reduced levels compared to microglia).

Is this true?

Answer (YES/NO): NO